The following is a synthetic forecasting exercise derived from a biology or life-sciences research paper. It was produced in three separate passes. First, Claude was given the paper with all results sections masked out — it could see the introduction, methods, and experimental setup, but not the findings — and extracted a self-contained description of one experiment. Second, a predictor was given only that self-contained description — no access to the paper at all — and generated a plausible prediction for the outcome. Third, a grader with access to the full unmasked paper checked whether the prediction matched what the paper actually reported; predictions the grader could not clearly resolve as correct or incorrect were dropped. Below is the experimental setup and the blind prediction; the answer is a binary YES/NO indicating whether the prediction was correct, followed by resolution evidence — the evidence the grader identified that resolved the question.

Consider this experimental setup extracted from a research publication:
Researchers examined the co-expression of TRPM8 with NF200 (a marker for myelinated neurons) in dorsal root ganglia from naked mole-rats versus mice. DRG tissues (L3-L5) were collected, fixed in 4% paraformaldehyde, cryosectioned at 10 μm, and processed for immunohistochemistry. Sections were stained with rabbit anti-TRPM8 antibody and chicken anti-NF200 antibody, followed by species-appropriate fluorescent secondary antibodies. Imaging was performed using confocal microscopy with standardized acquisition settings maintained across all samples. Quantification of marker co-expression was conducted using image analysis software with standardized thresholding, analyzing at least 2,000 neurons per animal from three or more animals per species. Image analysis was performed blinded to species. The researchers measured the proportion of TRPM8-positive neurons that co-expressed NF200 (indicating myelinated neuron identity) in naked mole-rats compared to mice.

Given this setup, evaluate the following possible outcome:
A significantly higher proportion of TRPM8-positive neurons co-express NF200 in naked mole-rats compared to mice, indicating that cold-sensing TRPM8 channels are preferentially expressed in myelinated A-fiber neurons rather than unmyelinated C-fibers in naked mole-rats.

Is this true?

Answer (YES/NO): NO